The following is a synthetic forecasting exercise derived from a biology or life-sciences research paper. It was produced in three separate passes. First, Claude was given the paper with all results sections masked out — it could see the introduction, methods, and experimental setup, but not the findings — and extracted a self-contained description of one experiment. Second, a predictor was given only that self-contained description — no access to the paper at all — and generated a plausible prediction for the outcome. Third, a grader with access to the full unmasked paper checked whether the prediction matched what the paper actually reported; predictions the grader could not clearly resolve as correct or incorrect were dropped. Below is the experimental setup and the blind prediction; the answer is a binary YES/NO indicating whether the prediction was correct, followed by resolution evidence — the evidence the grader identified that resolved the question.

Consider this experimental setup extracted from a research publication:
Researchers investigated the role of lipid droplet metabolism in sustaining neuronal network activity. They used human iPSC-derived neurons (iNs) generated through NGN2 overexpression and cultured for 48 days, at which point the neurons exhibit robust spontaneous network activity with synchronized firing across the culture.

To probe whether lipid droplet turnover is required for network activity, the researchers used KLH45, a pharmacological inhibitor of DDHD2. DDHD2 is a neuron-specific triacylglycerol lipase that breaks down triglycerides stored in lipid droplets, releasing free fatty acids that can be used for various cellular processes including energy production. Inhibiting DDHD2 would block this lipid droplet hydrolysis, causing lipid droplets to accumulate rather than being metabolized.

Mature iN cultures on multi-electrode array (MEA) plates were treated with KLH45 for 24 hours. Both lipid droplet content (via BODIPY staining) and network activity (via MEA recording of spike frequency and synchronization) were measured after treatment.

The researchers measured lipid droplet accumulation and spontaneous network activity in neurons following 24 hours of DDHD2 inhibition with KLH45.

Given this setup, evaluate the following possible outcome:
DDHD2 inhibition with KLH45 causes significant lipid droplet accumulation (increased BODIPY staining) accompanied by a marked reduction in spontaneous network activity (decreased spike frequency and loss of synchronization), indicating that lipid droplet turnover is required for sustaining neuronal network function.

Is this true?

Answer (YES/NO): YES